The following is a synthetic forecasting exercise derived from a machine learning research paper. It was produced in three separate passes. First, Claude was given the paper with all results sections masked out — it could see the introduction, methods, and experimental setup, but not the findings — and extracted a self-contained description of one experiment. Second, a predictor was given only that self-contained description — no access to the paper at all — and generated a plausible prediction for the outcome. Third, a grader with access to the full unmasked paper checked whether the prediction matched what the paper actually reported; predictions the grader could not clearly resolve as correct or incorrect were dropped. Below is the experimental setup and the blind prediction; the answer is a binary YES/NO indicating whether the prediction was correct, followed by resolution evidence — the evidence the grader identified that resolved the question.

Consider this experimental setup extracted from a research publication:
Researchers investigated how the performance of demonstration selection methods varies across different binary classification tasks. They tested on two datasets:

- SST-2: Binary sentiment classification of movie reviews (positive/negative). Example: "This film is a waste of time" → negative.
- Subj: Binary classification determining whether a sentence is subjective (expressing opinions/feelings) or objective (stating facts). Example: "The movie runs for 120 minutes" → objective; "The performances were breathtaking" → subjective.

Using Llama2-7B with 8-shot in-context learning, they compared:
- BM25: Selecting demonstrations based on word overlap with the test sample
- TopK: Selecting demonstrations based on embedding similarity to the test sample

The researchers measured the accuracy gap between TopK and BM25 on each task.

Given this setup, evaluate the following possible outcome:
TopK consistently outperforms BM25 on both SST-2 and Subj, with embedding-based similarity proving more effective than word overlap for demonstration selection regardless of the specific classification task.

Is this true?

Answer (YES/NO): YES